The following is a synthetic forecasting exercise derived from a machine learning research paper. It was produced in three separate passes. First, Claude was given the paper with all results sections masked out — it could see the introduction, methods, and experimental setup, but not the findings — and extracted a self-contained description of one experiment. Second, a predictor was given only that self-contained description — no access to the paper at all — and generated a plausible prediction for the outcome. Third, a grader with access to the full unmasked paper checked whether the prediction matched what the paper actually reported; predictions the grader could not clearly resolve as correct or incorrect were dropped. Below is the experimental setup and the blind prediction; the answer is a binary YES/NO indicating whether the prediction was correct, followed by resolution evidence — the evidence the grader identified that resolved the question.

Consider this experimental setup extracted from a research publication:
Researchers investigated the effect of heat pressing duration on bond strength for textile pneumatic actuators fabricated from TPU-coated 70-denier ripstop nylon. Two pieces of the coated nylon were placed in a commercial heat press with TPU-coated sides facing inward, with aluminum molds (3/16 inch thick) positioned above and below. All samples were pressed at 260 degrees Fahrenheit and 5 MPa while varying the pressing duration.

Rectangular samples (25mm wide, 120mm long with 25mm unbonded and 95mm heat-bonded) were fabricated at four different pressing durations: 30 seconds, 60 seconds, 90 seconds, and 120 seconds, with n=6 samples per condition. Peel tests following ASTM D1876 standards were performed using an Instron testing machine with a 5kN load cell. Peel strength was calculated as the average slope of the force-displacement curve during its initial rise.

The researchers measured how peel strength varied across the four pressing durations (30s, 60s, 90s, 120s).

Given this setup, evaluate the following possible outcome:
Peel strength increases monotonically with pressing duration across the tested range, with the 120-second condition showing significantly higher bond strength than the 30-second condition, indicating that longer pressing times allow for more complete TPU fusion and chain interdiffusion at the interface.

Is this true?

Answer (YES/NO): NO